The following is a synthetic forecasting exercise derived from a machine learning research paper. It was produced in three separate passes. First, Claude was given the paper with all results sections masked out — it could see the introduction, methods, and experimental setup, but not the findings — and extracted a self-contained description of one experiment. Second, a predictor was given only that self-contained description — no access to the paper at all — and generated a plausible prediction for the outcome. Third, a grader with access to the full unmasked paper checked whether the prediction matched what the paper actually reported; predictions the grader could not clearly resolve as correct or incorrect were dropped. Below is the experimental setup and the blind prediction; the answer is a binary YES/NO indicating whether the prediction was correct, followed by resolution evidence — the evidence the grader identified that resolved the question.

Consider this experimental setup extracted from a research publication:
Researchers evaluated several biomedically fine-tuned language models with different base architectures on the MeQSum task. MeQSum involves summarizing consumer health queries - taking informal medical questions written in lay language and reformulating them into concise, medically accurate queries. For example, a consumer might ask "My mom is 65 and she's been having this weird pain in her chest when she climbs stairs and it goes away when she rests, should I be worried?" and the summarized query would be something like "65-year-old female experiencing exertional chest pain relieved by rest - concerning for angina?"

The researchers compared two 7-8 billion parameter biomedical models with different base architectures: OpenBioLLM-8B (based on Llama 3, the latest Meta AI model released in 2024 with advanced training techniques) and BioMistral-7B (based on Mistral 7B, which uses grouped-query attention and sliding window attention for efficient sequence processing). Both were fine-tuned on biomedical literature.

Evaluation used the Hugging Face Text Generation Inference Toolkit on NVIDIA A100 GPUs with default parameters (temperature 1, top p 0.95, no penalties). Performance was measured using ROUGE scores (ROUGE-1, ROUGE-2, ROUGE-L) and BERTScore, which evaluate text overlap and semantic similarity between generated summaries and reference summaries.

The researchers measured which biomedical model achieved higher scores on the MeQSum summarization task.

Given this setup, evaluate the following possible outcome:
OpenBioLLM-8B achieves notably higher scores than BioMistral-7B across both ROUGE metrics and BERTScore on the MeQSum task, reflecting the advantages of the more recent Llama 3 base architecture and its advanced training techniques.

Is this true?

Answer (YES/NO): NO